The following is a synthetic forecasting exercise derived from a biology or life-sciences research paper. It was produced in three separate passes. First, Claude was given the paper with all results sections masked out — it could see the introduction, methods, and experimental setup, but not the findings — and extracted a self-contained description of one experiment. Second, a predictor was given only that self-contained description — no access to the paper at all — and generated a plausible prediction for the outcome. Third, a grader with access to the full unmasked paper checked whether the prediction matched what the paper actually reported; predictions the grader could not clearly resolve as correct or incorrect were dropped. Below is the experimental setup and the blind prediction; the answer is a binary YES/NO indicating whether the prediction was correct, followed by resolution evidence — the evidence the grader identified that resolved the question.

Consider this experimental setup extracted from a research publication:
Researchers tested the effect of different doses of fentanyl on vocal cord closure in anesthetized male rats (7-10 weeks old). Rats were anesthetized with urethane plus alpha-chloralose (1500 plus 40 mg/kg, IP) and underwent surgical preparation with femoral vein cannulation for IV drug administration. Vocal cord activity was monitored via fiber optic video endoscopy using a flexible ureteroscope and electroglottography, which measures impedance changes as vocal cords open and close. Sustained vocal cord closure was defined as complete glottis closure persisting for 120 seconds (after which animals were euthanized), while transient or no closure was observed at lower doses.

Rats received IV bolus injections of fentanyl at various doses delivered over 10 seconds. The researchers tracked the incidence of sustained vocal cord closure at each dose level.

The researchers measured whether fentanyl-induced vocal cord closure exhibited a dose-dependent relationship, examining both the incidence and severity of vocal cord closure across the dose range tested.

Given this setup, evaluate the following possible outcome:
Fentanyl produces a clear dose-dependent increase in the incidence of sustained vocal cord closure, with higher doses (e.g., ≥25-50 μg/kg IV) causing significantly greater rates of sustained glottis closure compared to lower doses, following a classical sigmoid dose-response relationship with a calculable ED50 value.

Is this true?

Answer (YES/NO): NO